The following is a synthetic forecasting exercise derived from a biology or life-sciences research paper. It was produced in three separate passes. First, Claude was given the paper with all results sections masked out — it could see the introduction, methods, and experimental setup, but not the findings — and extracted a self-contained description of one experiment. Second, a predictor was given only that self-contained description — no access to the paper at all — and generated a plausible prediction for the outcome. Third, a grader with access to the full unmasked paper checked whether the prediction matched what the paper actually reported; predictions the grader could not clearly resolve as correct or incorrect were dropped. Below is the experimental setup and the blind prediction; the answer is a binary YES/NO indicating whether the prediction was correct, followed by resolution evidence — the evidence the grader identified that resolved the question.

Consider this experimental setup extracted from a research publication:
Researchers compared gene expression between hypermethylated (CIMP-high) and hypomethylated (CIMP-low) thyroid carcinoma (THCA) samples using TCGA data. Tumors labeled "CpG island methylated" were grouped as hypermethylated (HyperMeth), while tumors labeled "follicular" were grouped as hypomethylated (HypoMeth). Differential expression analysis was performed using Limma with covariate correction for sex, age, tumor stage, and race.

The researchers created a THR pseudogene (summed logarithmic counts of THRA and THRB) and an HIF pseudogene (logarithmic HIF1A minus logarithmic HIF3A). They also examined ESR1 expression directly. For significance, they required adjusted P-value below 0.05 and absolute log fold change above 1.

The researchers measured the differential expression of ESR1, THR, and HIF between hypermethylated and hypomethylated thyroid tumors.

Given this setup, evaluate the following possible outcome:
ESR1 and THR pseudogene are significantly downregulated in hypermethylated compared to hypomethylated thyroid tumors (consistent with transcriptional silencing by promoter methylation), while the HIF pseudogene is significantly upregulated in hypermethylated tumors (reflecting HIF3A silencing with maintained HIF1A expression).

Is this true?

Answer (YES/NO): NO